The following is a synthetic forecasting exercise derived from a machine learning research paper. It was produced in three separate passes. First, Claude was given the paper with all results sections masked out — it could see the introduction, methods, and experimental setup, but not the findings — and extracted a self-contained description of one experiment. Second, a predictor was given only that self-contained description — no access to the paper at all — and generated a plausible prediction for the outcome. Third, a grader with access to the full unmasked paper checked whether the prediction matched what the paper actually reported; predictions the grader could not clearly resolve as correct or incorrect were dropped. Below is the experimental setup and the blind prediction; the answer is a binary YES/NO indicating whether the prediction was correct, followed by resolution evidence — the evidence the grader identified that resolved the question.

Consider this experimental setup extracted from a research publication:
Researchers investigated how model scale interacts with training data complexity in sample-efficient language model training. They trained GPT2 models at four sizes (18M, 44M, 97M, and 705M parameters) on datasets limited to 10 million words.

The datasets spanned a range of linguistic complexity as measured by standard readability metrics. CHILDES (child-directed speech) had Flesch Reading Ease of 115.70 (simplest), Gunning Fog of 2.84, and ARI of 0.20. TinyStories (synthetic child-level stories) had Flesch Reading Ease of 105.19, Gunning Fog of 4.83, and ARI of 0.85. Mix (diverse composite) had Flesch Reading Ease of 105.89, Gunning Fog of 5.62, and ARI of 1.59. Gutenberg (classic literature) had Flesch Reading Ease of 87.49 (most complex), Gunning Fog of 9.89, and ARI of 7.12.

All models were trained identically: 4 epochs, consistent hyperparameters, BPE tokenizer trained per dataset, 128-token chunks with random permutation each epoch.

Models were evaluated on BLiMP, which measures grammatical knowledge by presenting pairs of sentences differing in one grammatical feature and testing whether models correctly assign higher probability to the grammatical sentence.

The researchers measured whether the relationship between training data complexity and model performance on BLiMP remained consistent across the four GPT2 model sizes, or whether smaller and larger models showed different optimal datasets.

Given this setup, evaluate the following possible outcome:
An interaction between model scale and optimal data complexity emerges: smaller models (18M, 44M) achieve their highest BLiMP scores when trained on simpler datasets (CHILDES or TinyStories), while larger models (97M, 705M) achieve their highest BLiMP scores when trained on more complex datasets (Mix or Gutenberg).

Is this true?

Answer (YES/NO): NO